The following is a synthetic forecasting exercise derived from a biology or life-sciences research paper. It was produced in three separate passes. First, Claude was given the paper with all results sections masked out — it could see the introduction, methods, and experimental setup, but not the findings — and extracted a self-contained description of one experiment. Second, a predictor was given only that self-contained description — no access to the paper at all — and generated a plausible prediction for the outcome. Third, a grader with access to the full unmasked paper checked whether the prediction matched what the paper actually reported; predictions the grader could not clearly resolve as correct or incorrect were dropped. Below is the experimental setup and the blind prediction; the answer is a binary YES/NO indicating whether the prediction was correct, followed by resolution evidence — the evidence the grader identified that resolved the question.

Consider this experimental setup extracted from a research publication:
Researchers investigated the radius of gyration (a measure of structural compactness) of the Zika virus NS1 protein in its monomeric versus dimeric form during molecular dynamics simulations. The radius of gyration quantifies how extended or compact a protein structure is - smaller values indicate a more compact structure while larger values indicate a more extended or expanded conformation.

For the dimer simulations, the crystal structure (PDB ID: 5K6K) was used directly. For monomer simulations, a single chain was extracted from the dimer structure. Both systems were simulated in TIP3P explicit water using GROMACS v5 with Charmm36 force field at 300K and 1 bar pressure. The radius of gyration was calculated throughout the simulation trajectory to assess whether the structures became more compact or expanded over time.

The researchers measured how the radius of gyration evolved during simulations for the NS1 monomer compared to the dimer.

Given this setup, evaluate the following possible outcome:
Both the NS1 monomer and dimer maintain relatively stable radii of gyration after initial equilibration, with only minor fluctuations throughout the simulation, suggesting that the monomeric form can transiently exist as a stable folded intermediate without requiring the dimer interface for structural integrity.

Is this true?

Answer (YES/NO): NO